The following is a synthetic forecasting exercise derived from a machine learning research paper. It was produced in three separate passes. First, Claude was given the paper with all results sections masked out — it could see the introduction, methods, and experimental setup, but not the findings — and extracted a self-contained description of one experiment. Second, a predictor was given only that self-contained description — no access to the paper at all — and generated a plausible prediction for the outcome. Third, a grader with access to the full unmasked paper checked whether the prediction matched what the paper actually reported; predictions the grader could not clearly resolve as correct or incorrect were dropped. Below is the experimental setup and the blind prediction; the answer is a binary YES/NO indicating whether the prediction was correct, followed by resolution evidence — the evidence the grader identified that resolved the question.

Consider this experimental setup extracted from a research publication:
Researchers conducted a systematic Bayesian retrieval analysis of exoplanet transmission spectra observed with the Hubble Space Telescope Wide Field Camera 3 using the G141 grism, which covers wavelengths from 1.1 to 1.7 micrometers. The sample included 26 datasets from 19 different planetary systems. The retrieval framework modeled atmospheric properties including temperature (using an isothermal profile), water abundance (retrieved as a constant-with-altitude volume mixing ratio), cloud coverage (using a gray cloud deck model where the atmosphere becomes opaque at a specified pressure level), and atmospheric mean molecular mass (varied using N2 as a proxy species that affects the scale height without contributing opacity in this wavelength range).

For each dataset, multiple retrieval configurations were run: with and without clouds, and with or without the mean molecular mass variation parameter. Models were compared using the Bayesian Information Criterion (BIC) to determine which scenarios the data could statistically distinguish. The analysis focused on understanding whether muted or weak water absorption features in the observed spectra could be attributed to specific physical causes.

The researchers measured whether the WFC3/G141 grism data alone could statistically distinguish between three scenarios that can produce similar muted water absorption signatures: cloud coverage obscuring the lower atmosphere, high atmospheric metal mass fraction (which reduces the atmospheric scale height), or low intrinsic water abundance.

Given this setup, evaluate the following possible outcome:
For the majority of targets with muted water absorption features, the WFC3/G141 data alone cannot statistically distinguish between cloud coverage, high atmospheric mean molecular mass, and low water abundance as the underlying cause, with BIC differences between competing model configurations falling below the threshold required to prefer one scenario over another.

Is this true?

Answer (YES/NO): YES